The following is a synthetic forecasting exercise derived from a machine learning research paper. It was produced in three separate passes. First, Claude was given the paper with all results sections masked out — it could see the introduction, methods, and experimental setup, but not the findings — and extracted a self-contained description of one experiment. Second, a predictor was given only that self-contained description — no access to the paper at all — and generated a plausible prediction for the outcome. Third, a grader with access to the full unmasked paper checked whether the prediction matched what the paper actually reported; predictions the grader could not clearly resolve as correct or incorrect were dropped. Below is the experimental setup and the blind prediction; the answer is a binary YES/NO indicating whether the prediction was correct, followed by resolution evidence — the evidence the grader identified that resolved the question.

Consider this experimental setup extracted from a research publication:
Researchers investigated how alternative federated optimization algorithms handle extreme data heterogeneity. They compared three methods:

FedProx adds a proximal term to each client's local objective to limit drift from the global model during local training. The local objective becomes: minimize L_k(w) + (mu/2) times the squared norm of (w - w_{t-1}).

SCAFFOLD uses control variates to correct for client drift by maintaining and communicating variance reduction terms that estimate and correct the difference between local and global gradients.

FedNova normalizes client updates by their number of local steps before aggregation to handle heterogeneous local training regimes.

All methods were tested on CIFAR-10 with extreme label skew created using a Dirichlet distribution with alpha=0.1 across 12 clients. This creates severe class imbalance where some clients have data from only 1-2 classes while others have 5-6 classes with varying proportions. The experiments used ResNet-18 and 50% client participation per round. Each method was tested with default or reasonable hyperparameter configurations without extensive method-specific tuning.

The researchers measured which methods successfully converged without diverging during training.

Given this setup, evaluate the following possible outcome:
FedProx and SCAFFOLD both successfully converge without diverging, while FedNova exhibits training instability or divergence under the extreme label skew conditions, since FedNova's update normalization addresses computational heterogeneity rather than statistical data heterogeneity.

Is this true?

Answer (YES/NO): NO